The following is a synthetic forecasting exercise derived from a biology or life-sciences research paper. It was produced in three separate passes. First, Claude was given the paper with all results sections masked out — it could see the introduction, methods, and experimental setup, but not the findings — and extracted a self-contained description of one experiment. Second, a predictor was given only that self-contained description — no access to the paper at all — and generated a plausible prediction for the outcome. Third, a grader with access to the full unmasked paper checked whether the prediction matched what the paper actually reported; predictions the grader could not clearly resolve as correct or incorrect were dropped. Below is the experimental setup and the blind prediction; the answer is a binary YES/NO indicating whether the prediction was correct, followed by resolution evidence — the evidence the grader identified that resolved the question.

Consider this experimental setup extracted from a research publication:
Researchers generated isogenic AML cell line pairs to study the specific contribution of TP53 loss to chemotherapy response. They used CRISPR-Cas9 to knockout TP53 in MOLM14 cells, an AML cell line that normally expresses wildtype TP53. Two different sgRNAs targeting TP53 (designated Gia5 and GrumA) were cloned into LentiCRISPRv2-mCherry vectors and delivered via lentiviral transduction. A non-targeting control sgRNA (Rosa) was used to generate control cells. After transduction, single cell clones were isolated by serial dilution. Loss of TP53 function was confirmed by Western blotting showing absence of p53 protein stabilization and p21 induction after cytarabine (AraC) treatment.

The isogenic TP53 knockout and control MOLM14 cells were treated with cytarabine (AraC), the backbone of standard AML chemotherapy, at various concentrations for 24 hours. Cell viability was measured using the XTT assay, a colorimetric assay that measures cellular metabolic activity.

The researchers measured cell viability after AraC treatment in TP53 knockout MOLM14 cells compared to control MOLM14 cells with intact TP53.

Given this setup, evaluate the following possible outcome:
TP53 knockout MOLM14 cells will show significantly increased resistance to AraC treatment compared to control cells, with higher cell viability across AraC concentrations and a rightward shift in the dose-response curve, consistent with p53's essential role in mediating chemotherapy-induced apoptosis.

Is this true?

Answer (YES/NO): YES